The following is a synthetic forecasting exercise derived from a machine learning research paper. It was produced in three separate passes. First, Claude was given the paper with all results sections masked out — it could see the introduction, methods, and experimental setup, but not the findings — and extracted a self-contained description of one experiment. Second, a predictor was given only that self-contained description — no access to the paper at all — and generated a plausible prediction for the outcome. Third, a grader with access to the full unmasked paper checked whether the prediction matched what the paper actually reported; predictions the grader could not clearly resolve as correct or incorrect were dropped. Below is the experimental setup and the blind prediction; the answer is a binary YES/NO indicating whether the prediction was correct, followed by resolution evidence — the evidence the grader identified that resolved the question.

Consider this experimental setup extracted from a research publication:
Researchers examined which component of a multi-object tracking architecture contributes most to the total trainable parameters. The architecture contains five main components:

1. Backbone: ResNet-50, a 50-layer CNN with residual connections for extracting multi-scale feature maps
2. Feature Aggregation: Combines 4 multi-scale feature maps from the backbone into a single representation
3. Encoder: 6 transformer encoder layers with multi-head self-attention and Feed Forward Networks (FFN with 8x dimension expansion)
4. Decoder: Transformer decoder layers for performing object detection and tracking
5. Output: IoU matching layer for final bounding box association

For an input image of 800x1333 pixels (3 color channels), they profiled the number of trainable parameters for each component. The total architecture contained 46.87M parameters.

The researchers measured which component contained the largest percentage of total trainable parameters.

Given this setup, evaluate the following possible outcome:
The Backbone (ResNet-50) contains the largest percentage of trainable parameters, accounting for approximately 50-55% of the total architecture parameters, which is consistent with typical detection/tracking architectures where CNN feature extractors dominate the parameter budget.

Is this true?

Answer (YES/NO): NO